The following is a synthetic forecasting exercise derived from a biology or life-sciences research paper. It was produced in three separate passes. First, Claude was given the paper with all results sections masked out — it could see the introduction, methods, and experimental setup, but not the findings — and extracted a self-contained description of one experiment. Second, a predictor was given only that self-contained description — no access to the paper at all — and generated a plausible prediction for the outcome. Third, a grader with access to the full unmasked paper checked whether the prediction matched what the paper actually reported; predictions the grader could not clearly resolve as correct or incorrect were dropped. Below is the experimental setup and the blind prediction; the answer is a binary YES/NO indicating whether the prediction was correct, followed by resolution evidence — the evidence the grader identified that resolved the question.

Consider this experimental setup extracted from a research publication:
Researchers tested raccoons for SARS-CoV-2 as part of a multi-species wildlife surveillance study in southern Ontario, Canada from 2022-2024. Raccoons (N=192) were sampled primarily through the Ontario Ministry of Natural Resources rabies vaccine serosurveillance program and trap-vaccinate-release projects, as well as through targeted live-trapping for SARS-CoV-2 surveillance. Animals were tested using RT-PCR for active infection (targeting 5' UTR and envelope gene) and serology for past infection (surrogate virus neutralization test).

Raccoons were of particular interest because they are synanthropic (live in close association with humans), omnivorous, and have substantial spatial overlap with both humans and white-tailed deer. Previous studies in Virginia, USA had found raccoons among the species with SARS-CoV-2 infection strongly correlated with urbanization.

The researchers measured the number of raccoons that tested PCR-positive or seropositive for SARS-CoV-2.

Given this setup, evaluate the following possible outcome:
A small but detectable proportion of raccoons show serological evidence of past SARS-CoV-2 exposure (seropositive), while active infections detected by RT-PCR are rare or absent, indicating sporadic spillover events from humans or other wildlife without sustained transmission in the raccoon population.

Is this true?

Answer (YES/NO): NO